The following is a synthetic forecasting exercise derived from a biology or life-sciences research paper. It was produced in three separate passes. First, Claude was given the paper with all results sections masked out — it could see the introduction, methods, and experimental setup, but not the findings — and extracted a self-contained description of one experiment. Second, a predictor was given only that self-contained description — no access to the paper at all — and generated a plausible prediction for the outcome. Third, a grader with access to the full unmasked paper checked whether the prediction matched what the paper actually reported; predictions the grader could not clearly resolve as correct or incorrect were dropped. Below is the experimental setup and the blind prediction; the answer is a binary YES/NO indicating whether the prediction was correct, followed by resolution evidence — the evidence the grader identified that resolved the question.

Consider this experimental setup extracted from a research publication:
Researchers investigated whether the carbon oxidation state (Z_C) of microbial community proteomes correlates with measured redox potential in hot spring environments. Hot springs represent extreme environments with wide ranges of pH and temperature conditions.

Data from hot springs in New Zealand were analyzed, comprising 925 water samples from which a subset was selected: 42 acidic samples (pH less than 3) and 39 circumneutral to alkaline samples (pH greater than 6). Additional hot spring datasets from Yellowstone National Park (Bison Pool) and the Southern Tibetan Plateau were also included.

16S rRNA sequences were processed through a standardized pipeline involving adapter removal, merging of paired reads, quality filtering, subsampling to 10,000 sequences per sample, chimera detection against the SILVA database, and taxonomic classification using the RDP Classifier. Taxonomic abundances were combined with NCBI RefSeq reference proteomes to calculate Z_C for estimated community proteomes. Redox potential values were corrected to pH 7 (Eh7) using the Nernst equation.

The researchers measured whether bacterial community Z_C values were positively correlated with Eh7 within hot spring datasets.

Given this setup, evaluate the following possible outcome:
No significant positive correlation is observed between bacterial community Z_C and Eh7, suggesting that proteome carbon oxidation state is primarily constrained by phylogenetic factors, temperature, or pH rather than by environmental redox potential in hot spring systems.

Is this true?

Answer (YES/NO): NO